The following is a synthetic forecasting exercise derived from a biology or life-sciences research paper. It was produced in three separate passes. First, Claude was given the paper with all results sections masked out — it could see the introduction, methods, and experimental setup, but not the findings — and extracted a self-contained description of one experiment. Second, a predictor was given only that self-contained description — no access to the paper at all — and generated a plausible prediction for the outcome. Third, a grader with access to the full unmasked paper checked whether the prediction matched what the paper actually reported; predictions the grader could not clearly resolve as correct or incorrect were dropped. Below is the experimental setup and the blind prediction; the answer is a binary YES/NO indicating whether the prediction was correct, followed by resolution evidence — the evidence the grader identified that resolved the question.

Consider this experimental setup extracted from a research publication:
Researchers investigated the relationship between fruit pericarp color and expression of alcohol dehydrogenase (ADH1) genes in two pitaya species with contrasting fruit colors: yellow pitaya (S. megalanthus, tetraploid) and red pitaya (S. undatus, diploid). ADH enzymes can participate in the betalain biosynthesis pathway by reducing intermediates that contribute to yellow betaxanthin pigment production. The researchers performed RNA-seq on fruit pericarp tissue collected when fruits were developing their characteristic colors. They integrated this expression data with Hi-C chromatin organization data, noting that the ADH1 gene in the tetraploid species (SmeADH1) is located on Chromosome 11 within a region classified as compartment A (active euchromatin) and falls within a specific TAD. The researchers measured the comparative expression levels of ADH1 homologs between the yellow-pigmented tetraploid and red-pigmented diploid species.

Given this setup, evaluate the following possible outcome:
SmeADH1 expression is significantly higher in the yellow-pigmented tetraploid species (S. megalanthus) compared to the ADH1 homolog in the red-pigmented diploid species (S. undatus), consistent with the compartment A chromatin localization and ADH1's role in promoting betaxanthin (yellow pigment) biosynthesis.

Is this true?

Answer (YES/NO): YES